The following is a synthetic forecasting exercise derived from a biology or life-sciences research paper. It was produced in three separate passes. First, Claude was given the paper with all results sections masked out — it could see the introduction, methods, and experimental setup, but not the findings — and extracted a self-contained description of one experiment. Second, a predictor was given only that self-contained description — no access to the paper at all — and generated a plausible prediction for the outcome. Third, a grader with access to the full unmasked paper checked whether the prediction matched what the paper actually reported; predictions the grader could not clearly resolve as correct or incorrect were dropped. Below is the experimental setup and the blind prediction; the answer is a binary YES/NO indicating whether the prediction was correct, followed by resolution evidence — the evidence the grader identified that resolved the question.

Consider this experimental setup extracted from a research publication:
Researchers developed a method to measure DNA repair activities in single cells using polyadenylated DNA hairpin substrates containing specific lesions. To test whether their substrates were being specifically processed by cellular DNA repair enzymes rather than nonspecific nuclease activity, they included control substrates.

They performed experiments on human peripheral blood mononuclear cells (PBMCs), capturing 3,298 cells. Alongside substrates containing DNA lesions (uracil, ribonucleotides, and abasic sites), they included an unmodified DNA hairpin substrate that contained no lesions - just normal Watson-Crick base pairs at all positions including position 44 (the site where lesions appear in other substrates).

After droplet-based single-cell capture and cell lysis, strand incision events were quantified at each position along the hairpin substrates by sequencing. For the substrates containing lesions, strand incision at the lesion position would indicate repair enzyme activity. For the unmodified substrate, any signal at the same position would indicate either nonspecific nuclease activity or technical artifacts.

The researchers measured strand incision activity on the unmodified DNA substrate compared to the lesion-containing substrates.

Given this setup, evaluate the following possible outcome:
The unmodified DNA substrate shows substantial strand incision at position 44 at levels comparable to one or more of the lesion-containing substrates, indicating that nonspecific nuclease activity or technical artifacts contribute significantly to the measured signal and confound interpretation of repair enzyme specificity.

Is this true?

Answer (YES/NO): NO